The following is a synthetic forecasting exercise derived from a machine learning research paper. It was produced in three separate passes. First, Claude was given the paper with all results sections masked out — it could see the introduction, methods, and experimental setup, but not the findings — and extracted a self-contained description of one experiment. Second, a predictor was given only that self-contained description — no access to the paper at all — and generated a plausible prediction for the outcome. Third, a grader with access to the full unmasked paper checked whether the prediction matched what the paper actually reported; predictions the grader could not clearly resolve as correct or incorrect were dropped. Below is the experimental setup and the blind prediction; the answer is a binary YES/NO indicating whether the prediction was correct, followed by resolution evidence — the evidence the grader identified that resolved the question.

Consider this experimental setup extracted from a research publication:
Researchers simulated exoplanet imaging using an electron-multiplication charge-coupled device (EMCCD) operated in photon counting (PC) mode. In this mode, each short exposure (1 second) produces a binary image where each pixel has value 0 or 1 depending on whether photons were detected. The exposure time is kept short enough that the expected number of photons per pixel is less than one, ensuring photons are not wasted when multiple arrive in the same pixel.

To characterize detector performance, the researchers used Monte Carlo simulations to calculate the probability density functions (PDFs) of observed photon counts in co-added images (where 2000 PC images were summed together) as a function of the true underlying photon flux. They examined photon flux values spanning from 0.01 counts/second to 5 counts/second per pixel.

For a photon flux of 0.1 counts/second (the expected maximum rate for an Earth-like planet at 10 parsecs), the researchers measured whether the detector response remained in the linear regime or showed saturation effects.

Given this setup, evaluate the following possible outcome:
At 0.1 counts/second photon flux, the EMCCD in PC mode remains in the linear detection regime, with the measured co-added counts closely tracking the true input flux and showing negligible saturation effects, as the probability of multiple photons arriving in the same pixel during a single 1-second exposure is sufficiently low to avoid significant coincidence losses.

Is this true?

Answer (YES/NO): YES